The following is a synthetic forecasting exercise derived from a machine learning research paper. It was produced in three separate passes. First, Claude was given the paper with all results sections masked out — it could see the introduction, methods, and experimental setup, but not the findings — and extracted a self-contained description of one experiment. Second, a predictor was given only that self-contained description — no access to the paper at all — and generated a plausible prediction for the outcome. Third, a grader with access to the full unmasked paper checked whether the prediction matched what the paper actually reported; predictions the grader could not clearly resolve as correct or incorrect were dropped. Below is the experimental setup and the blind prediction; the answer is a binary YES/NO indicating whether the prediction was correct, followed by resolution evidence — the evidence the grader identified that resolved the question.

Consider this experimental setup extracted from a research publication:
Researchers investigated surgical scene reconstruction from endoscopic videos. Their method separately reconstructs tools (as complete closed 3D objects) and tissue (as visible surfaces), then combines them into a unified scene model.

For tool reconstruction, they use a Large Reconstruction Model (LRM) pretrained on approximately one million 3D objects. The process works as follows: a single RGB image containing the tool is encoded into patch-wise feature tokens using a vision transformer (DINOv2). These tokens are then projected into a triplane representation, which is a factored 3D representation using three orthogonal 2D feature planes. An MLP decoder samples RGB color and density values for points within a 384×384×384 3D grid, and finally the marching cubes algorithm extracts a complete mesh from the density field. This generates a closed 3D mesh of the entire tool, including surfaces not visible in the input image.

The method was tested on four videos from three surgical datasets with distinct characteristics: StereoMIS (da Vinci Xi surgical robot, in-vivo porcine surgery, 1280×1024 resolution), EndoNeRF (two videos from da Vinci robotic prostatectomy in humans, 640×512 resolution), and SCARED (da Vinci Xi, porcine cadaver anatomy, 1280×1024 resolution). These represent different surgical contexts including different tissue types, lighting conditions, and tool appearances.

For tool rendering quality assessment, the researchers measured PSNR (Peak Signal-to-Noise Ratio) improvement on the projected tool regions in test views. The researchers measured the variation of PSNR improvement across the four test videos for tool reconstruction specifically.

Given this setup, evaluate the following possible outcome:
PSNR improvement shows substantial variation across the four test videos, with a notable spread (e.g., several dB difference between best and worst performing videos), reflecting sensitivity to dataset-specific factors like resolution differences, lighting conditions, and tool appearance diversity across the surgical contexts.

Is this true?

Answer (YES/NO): NO